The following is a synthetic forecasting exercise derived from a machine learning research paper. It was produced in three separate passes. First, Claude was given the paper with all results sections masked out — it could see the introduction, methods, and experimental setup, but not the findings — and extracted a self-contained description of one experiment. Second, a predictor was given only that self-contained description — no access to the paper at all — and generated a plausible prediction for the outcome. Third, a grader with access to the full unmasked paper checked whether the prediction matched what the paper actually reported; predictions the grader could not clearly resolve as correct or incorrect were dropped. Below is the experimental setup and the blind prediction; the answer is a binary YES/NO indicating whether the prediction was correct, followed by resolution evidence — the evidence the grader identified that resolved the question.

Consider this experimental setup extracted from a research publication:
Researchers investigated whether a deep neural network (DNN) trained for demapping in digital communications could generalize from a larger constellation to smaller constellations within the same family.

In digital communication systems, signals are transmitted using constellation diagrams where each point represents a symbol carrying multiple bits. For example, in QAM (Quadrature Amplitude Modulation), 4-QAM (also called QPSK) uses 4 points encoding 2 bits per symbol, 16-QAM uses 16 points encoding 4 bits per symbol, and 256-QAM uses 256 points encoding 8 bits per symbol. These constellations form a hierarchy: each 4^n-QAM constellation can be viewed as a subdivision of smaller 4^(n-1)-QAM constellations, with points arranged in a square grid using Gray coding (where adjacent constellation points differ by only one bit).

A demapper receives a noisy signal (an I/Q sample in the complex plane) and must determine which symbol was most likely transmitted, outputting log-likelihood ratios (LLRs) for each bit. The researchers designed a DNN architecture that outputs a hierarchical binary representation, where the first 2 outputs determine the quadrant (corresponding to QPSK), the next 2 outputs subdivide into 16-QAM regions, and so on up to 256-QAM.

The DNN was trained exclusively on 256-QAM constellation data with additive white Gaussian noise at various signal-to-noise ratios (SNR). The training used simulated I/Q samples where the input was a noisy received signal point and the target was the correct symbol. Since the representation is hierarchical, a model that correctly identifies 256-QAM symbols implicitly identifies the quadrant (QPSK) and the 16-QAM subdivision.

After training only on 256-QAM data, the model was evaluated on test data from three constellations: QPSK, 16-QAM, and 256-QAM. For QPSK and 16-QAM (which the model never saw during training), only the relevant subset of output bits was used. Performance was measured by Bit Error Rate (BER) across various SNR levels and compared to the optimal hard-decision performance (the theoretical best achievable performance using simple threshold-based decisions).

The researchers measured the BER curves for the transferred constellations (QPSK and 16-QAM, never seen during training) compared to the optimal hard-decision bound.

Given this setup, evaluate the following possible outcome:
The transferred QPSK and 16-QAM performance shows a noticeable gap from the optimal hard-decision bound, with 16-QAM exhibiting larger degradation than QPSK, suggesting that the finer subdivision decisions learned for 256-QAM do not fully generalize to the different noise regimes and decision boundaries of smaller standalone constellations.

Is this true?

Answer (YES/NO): NO